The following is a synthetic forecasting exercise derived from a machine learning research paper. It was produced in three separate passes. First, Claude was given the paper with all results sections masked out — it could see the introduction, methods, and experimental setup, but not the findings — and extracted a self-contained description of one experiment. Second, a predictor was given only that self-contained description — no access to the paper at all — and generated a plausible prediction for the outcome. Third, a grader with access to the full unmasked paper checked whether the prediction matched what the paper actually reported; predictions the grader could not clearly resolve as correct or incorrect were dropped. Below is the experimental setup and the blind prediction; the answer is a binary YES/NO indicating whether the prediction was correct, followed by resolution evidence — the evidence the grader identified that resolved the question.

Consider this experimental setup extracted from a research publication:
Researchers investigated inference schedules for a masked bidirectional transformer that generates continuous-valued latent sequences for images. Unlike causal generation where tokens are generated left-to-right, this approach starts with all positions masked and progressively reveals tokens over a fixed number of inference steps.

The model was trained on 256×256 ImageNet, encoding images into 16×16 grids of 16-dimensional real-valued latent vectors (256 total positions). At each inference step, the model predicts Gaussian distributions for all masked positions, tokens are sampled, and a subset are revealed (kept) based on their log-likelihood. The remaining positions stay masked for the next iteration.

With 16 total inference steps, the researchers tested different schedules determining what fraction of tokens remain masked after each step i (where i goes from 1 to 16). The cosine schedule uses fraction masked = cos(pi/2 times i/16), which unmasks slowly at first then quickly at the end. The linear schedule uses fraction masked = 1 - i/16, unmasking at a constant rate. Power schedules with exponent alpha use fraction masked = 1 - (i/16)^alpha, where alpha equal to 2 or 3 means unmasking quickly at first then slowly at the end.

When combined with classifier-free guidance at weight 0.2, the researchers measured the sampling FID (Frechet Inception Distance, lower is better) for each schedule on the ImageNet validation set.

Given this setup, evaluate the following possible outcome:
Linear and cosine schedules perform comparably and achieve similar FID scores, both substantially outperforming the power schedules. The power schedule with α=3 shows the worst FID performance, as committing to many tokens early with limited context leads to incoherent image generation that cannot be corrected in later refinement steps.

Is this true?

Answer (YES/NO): NO